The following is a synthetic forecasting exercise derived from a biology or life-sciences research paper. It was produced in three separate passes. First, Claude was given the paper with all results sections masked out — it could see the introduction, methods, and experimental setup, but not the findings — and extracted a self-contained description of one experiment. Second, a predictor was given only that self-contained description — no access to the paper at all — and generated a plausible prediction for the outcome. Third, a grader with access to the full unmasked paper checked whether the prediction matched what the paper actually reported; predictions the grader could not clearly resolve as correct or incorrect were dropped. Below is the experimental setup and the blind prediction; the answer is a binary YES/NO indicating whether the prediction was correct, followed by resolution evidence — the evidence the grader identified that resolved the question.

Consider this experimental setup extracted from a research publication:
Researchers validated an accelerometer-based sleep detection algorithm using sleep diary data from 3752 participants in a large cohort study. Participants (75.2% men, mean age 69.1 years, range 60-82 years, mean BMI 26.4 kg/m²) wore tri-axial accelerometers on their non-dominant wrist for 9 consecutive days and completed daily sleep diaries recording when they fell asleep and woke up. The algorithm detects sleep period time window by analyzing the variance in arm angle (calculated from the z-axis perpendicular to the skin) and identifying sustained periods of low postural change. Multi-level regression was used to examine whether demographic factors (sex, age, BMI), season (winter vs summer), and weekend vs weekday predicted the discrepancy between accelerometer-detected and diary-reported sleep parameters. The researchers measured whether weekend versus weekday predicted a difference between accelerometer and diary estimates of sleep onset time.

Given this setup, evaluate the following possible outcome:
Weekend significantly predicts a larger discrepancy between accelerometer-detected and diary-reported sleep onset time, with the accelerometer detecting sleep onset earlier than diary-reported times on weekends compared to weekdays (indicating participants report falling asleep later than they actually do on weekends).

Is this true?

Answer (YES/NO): YES